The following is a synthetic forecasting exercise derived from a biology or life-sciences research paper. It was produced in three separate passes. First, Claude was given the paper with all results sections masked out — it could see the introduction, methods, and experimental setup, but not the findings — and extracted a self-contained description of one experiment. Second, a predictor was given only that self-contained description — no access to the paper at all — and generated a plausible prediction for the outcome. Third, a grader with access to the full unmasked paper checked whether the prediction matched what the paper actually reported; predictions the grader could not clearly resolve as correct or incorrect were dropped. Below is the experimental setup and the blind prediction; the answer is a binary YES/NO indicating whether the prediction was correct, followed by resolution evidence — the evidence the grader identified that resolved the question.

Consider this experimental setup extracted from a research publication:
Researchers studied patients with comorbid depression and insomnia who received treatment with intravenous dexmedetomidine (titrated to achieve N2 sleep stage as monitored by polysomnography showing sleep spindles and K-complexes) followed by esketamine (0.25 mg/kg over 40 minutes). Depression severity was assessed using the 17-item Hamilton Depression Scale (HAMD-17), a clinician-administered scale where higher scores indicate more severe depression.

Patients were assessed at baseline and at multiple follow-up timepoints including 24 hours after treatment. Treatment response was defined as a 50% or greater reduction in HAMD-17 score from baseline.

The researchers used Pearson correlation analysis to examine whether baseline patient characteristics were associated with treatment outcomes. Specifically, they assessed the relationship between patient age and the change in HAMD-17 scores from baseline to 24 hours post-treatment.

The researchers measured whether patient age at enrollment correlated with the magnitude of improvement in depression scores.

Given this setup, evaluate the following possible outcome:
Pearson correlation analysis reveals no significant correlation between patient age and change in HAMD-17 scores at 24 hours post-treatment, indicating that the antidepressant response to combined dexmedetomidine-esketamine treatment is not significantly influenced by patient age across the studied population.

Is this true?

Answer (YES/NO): NO